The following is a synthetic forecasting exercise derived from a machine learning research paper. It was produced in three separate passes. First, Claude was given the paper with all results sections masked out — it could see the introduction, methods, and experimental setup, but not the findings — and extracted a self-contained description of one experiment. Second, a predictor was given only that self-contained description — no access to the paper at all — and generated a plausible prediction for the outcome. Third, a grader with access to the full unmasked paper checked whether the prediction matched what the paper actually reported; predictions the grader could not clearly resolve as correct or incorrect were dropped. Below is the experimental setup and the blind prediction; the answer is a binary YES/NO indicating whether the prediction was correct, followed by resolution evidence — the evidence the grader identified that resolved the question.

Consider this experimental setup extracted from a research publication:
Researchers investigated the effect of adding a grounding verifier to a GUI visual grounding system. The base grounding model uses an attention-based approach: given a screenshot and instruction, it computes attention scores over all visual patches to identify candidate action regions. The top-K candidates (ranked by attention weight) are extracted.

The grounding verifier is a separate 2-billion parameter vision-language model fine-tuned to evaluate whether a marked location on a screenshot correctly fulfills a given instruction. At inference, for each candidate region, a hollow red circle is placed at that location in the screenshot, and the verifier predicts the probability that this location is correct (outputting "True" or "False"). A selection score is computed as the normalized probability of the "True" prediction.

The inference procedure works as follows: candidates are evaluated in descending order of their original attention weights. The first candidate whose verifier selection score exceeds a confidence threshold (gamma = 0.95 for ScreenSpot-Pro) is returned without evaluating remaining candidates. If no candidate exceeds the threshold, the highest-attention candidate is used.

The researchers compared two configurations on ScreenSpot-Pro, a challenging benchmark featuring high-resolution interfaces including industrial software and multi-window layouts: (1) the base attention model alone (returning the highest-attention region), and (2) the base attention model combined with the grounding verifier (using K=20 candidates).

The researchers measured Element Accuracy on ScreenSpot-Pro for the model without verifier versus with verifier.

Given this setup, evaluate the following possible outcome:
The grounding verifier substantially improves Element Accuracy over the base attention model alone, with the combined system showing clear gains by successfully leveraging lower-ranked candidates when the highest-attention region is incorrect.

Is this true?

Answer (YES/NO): YES